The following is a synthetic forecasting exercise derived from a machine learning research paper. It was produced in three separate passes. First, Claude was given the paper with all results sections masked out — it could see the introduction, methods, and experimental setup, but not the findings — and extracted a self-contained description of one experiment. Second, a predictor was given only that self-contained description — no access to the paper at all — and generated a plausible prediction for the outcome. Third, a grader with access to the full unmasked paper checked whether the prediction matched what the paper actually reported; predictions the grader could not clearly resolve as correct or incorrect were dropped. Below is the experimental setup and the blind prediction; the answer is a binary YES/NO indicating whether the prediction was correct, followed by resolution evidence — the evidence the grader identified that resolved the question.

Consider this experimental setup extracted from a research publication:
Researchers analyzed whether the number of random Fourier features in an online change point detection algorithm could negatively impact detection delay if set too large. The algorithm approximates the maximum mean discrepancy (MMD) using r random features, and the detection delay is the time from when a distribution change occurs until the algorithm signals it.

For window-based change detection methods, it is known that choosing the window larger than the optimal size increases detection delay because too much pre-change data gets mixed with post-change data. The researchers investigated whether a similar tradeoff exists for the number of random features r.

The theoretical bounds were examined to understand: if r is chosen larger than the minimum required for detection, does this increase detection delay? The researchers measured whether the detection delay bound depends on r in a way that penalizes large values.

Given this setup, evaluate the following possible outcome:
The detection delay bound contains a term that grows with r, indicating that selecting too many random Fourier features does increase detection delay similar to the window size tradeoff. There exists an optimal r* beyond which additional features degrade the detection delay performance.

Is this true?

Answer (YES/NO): NO